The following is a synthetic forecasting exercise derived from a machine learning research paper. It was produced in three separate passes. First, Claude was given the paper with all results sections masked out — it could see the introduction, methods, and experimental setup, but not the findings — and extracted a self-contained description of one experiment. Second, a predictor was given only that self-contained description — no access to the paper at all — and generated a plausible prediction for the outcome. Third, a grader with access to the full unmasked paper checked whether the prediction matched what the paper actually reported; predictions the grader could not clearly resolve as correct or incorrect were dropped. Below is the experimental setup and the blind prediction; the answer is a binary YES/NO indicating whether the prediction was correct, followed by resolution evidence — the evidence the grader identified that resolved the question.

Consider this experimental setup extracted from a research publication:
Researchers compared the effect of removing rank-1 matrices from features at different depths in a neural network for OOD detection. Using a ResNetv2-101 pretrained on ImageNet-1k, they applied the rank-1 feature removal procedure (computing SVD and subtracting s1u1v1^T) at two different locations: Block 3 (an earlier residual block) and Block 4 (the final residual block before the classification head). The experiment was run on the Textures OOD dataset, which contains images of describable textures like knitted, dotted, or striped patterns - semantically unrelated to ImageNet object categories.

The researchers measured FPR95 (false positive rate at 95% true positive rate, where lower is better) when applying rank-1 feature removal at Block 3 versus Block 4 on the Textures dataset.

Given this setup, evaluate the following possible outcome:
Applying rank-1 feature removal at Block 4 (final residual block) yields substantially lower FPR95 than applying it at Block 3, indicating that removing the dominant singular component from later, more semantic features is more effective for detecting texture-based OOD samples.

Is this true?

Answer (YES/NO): NO